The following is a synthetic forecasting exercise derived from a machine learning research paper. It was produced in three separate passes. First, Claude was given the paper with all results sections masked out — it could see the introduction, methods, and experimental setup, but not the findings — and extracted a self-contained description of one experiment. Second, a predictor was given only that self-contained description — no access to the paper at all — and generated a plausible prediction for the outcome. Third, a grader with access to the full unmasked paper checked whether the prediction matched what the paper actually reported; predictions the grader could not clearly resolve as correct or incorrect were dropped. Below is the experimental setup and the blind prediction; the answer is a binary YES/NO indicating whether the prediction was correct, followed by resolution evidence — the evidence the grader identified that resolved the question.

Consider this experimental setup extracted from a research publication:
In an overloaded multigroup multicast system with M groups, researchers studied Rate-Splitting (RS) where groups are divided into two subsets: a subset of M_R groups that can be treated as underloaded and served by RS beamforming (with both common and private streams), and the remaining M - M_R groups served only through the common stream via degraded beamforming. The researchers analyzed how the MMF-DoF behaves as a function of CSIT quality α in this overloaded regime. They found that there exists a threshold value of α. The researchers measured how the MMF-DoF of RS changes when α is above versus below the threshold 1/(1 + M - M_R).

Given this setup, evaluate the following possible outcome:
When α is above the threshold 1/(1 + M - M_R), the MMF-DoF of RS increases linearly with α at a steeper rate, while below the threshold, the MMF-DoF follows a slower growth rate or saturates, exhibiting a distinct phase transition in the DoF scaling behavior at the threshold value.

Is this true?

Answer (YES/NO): NO